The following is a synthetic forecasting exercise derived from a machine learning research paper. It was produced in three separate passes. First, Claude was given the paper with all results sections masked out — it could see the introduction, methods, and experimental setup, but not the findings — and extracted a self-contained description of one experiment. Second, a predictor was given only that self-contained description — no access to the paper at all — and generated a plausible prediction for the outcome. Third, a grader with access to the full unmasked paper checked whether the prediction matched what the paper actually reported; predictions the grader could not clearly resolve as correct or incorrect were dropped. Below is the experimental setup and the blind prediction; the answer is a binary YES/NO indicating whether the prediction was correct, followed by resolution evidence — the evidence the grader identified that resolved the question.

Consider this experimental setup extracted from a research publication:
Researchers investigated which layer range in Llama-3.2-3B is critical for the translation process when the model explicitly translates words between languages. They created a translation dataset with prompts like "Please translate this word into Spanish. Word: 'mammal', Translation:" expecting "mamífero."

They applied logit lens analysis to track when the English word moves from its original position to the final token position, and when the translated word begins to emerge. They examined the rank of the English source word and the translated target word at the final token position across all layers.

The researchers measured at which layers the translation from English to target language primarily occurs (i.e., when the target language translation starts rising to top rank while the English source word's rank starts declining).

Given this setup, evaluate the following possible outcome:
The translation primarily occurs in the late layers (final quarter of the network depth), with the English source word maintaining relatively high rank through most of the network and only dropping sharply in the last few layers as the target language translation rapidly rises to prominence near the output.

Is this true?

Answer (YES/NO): NO